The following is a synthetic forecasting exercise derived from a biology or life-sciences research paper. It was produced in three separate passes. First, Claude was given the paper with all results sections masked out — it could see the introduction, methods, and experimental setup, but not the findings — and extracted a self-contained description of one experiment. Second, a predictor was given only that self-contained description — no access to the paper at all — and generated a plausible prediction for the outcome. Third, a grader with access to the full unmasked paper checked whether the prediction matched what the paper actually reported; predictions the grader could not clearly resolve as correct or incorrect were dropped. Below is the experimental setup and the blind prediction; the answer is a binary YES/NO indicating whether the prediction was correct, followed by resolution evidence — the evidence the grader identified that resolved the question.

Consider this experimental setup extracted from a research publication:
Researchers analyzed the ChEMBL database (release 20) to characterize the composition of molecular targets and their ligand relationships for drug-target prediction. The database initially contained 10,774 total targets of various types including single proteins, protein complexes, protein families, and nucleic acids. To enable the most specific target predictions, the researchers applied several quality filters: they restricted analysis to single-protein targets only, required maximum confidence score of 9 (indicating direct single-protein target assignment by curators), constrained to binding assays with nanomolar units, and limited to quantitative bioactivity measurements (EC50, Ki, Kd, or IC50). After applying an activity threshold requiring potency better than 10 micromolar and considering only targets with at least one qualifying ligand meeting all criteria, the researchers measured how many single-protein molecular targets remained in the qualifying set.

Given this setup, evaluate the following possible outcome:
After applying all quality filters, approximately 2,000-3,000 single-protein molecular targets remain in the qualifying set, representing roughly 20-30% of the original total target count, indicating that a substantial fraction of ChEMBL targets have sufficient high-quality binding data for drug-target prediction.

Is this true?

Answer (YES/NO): NO